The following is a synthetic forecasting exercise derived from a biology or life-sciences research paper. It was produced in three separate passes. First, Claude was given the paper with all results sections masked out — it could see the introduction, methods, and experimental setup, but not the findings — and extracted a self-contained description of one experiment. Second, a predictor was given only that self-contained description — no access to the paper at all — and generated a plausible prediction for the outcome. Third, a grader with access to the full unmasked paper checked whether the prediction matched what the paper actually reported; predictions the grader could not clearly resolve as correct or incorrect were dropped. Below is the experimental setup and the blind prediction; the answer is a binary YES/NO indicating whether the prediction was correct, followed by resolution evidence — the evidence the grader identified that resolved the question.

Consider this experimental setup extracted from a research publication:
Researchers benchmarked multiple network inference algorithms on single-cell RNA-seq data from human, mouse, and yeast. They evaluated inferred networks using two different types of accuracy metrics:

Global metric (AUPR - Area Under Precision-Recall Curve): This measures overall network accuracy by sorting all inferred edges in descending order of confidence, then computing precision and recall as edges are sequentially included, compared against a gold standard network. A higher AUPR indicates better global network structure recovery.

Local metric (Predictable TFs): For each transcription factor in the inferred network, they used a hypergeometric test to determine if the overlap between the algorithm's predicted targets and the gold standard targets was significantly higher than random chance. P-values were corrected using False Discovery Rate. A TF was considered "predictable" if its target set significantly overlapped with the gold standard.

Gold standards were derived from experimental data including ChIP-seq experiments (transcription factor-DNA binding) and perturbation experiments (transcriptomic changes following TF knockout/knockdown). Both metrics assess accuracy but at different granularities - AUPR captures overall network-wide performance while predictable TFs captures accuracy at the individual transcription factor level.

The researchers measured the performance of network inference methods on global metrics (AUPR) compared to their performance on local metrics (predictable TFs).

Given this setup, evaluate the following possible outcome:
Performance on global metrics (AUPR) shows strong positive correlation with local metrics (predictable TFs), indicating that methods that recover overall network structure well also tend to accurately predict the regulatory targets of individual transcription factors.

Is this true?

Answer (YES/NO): YES